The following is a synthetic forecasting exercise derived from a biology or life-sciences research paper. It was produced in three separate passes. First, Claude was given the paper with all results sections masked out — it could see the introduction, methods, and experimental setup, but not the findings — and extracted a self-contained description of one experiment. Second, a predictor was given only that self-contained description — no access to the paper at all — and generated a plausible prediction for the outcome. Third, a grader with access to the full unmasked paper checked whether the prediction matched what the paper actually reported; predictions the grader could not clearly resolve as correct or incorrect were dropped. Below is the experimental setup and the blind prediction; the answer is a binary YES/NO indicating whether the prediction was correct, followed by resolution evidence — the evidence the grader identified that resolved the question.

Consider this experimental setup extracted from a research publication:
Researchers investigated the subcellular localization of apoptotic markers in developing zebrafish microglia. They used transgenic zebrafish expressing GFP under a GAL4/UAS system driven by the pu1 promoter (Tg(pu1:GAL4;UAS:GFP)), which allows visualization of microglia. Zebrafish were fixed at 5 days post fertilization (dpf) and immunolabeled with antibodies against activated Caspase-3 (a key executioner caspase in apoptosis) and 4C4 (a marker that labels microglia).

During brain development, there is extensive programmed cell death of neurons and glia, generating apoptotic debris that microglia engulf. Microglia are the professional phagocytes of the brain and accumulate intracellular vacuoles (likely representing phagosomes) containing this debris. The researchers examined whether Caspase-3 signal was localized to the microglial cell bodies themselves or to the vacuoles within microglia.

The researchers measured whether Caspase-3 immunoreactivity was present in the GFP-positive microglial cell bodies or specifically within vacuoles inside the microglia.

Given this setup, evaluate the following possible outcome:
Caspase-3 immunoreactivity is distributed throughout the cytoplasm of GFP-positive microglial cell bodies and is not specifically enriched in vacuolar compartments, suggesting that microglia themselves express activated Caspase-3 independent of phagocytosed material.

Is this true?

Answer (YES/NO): NO